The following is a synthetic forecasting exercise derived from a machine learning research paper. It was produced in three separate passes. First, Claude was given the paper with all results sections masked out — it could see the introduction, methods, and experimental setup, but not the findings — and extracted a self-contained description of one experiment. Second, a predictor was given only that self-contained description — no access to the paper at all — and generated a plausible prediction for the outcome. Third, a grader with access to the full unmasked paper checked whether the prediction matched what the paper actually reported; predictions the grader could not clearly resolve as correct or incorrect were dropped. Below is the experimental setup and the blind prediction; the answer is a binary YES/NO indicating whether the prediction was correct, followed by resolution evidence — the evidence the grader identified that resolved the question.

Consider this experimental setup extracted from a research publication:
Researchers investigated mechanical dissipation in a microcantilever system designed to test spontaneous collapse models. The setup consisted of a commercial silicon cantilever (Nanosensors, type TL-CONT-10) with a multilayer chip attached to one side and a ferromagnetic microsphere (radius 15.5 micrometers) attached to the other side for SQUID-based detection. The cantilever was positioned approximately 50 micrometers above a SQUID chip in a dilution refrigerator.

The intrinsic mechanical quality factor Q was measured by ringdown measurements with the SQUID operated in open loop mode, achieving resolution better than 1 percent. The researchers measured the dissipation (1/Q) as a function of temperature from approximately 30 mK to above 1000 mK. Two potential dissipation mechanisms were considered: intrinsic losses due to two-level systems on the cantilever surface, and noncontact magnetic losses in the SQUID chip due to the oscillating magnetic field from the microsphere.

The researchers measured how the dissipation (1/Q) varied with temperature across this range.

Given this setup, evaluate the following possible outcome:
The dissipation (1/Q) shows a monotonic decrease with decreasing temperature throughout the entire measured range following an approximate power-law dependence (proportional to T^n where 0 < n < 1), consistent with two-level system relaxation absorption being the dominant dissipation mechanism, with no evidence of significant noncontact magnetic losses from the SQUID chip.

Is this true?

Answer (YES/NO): NO